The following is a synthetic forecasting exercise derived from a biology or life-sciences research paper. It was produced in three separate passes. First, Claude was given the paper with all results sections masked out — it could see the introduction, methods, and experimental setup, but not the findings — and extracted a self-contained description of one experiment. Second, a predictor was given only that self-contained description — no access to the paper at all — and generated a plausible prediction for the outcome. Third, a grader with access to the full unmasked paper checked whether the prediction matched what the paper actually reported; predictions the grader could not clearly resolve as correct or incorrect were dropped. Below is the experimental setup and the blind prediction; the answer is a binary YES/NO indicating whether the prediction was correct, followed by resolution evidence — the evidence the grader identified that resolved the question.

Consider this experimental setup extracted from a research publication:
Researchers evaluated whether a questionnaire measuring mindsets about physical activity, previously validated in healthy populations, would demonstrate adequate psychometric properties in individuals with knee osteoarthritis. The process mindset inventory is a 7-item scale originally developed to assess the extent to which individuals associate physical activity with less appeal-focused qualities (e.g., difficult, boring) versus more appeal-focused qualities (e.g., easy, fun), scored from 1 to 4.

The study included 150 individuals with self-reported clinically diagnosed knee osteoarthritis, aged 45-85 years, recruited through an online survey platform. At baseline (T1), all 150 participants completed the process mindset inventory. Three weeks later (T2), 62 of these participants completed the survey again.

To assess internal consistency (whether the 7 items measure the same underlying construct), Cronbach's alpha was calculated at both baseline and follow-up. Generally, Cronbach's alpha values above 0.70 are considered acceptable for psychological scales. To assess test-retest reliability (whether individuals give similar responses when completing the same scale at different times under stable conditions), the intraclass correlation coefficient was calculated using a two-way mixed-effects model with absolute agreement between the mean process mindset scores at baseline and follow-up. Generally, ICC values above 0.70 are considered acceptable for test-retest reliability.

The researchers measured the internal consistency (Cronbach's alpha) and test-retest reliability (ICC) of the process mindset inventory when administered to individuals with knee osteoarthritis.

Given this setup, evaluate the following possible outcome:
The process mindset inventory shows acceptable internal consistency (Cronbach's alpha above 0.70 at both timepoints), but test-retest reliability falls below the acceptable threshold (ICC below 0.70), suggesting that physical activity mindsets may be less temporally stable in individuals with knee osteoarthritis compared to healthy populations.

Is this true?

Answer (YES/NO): NO